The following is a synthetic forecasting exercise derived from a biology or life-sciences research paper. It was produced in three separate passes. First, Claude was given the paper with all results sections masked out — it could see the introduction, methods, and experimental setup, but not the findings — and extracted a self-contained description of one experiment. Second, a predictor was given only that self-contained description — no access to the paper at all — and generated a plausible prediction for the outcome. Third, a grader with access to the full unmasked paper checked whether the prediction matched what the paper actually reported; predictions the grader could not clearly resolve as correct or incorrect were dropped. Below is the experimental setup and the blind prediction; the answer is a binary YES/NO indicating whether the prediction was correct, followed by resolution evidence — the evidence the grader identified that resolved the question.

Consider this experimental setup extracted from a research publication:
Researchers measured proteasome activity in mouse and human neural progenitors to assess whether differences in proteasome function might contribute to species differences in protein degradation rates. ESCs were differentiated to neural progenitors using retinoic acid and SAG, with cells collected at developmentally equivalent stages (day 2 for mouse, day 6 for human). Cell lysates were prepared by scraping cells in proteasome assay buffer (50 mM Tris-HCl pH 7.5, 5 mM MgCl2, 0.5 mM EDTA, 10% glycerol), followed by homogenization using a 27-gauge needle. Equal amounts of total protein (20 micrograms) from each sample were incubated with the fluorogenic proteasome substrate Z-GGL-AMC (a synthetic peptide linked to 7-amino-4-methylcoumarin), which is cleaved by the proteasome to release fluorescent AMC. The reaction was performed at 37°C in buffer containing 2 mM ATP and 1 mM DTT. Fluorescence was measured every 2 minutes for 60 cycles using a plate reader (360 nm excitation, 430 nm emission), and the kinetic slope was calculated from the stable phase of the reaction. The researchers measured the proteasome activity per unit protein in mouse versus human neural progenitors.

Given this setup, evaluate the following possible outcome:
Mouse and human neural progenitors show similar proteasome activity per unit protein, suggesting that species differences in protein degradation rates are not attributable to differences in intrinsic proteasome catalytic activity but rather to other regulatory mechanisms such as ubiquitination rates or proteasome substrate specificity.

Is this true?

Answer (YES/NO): NO